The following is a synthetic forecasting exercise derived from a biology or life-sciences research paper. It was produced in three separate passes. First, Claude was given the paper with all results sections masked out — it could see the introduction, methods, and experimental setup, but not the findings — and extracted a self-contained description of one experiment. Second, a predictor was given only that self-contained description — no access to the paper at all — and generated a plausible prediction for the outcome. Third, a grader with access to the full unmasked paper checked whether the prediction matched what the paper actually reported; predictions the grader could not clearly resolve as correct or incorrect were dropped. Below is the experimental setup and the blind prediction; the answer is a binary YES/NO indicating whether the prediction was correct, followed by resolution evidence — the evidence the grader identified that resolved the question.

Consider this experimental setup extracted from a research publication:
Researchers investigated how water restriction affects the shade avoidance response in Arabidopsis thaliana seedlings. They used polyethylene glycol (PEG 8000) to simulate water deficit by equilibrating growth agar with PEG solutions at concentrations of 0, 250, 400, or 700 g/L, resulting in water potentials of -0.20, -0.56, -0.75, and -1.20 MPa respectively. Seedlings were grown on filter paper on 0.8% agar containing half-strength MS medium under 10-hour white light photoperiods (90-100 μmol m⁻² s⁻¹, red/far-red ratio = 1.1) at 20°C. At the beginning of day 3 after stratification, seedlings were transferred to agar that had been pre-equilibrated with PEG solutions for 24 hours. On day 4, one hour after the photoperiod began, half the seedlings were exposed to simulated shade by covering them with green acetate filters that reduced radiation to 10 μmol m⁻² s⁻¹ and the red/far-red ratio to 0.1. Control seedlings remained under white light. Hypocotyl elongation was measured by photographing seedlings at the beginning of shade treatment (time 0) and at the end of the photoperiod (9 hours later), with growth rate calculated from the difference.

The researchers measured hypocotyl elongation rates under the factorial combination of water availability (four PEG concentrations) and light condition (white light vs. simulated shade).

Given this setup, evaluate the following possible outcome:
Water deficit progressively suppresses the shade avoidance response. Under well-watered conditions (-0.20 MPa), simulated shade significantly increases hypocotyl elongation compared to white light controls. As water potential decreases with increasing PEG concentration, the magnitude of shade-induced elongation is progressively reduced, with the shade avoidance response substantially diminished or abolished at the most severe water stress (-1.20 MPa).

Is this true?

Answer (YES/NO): YES